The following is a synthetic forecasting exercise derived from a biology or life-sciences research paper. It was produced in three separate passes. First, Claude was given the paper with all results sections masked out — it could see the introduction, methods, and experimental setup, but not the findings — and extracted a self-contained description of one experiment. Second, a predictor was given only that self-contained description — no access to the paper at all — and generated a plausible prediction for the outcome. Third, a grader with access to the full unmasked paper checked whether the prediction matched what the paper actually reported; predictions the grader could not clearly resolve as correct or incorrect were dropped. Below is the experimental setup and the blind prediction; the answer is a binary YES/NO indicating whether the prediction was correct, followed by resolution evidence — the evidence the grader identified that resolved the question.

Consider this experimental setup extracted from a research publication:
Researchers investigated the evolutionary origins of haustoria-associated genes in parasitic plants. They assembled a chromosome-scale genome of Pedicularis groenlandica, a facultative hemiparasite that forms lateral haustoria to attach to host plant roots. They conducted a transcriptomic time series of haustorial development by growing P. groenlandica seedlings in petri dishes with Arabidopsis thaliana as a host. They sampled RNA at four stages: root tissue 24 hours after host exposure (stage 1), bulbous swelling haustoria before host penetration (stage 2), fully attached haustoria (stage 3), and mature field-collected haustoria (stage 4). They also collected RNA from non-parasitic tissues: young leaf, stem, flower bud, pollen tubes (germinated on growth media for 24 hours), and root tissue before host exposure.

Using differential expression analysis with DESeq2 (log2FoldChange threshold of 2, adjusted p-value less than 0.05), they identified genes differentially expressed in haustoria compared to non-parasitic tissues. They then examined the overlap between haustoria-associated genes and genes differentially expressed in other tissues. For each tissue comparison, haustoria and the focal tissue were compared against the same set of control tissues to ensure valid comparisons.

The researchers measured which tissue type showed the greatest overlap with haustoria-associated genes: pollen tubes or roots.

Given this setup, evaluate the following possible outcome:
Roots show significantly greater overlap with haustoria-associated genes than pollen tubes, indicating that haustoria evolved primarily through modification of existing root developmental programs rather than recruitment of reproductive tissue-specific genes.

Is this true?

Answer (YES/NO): NO